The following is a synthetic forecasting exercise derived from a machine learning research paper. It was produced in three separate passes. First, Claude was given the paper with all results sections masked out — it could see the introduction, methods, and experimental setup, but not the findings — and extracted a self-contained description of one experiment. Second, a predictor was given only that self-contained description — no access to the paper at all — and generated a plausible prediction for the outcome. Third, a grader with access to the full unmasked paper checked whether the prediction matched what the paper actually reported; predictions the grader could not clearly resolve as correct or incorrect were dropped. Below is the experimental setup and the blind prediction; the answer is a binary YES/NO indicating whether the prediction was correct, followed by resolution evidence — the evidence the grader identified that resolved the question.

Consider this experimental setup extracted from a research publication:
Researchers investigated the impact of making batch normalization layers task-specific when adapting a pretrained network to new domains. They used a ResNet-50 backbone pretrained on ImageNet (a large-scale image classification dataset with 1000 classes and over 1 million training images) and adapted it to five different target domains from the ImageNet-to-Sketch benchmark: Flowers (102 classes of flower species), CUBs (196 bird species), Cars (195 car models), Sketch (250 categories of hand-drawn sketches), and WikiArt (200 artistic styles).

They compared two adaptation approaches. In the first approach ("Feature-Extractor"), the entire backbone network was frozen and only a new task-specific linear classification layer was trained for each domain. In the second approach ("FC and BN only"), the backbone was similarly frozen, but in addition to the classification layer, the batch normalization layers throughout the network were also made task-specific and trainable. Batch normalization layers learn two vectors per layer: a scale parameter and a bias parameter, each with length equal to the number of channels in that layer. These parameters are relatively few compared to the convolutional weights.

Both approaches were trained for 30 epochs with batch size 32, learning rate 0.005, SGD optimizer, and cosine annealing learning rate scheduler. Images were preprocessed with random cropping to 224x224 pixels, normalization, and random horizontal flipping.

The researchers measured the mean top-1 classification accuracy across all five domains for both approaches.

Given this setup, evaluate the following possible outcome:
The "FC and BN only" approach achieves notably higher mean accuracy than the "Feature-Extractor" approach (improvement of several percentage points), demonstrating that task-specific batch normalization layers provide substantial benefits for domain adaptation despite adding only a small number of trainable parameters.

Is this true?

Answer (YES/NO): YES